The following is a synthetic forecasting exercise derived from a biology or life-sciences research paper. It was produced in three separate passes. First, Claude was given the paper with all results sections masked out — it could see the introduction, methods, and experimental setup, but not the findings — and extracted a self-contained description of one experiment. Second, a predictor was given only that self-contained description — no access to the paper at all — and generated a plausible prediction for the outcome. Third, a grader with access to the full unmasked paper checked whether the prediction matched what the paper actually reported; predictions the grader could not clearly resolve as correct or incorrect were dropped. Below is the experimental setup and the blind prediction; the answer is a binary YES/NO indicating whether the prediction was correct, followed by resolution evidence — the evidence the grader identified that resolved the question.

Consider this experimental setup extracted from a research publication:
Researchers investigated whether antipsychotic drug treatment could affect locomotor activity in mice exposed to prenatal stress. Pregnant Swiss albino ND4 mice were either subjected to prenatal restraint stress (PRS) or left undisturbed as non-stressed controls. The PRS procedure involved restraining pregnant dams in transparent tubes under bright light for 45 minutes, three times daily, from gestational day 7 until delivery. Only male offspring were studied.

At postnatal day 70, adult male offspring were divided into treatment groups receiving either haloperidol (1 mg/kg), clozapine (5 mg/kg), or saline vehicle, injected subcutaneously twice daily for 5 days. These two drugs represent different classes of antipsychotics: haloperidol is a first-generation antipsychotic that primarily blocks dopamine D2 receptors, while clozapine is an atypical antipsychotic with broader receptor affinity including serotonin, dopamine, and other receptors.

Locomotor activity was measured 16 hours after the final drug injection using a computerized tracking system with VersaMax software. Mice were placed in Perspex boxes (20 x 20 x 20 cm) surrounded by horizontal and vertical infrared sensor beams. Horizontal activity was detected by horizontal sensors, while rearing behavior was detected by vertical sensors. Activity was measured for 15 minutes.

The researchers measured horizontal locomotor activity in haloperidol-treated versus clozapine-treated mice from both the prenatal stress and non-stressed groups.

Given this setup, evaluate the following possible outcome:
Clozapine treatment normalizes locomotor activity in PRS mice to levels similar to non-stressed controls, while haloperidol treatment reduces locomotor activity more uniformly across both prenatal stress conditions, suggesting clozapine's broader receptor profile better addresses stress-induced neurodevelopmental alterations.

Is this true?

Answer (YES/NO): NO